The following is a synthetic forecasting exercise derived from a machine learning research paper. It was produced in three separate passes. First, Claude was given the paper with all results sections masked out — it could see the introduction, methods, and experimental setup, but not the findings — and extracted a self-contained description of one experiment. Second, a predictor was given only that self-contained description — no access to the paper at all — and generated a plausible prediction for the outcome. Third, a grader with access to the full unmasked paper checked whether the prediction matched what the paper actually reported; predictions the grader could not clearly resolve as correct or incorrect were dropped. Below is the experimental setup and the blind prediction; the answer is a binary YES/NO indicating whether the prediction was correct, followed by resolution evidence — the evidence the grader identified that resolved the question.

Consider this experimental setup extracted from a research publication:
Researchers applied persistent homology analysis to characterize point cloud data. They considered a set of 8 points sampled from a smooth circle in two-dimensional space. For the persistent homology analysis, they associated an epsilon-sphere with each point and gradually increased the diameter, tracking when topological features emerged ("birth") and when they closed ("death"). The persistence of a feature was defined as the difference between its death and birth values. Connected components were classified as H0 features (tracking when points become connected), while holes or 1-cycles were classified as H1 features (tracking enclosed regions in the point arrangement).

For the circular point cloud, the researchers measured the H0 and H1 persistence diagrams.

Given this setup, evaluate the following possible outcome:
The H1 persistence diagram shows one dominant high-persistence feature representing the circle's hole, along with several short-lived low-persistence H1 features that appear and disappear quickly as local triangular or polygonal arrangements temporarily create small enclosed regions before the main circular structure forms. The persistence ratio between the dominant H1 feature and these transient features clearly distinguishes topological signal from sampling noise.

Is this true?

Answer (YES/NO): NO